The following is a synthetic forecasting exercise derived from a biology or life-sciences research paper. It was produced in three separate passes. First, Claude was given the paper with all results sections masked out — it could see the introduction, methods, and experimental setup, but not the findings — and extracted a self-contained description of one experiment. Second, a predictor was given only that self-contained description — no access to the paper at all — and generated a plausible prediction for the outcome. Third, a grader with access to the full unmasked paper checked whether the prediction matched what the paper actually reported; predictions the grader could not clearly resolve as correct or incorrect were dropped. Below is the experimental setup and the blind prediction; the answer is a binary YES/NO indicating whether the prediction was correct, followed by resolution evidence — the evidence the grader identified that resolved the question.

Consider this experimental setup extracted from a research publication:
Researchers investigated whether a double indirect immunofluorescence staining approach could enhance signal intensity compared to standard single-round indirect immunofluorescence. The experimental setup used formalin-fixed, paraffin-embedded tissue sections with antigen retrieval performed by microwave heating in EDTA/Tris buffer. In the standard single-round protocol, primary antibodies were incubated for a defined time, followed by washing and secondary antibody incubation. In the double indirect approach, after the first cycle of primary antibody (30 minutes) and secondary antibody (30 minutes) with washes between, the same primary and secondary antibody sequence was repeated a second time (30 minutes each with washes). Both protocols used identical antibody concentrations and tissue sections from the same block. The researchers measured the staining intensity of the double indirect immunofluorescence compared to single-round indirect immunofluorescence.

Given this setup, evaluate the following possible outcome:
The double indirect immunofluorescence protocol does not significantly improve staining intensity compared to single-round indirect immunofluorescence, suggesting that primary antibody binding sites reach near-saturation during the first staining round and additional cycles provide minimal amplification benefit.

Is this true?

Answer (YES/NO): NO